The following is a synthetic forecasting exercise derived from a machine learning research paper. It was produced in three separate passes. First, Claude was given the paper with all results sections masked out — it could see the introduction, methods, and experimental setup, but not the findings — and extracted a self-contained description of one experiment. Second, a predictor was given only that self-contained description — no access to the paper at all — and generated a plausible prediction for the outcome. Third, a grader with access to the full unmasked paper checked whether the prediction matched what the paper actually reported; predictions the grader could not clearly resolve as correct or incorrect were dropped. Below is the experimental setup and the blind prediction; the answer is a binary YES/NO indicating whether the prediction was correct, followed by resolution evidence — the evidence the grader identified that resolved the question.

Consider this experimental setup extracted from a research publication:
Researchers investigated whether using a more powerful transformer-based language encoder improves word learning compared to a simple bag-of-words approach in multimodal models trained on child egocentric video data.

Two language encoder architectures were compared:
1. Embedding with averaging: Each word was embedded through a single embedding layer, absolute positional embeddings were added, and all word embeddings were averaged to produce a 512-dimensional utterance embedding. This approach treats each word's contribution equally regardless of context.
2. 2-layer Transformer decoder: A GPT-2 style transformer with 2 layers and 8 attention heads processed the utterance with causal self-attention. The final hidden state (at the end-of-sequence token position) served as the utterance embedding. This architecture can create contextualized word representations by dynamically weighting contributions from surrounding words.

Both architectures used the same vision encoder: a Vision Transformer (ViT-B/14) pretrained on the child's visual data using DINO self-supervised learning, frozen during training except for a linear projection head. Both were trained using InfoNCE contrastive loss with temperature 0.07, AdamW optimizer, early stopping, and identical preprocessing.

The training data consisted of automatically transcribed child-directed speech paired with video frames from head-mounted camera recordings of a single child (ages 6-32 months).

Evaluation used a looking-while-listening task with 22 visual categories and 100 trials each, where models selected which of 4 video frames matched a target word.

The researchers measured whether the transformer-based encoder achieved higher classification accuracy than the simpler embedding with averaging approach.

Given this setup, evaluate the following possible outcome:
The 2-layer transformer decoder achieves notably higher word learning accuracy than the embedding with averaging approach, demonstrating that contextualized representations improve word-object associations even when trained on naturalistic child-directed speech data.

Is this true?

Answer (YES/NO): NO